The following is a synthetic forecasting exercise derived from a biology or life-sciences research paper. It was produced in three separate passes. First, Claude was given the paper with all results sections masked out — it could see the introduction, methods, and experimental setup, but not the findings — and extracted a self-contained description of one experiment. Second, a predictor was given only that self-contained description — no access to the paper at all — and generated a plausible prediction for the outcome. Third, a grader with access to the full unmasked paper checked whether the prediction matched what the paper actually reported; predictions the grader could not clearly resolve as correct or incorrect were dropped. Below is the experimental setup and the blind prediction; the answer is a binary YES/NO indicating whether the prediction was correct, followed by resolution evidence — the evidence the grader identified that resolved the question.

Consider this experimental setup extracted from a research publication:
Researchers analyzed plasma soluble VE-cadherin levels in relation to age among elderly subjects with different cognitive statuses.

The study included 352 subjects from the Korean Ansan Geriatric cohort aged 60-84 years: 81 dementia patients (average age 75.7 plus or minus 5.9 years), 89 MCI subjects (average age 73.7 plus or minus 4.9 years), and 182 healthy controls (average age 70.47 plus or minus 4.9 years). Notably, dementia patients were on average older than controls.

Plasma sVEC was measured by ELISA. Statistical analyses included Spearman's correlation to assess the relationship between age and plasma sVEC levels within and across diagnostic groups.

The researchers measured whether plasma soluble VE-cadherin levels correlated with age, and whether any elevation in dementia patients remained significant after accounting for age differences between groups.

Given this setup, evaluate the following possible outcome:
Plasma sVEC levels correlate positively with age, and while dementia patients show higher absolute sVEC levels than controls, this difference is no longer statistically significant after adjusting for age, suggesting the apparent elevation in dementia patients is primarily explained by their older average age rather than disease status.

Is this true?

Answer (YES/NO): NO